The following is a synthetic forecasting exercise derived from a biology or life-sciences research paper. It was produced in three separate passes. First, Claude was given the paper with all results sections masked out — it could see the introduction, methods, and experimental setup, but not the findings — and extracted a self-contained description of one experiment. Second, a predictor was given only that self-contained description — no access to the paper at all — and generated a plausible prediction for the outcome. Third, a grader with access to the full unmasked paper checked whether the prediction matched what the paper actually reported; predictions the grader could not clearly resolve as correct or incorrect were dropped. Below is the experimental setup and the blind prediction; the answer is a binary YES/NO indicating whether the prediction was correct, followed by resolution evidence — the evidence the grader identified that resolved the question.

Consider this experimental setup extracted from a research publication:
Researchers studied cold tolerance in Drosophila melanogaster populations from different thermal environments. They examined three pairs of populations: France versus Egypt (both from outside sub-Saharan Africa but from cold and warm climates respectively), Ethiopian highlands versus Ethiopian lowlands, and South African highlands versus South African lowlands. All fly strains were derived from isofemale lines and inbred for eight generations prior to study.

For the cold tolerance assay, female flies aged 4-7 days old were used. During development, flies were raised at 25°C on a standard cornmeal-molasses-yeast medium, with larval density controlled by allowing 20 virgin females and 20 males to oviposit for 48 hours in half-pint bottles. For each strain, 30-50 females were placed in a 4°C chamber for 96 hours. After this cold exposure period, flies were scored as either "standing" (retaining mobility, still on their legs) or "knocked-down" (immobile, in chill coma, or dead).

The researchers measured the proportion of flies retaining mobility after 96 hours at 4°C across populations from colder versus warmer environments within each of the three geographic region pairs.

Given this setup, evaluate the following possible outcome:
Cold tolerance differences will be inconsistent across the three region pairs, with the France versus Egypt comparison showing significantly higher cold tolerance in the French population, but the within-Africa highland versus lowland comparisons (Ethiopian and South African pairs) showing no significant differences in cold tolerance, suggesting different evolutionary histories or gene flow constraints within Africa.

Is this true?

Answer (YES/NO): NO